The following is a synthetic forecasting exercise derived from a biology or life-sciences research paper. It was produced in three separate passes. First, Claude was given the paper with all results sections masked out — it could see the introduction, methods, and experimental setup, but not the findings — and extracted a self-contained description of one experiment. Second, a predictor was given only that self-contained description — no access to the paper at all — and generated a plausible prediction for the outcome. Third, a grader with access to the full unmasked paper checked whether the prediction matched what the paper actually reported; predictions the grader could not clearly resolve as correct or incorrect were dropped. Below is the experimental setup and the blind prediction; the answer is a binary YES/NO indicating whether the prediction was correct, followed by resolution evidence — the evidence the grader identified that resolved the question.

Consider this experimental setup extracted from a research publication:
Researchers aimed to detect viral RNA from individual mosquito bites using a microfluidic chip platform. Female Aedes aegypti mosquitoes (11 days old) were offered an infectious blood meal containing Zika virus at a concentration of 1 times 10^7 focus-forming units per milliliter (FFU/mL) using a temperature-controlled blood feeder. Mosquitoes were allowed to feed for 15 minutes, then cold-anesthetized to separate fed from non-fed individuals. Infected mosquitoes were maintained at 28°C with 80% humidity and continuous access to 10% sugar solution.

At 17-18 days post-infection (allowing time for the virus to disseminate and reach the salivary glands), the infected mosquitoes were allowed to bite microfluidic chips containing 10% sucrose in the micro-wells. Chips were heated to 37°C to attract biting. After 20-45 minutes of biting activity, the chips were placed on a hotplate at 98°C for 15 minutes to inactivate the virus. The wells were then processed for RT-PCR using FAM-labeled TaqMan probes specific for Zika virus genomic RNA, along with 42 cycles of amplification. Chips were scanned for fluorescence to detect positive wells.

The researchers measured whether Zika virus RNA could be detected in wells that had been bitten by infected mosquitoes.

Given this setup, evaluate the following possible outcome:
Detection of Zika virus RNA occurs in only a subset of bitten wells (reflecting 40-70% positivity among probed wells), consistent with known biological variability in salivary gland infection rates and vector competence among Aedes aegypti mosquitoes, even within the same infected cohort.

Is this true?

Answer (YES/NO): NO